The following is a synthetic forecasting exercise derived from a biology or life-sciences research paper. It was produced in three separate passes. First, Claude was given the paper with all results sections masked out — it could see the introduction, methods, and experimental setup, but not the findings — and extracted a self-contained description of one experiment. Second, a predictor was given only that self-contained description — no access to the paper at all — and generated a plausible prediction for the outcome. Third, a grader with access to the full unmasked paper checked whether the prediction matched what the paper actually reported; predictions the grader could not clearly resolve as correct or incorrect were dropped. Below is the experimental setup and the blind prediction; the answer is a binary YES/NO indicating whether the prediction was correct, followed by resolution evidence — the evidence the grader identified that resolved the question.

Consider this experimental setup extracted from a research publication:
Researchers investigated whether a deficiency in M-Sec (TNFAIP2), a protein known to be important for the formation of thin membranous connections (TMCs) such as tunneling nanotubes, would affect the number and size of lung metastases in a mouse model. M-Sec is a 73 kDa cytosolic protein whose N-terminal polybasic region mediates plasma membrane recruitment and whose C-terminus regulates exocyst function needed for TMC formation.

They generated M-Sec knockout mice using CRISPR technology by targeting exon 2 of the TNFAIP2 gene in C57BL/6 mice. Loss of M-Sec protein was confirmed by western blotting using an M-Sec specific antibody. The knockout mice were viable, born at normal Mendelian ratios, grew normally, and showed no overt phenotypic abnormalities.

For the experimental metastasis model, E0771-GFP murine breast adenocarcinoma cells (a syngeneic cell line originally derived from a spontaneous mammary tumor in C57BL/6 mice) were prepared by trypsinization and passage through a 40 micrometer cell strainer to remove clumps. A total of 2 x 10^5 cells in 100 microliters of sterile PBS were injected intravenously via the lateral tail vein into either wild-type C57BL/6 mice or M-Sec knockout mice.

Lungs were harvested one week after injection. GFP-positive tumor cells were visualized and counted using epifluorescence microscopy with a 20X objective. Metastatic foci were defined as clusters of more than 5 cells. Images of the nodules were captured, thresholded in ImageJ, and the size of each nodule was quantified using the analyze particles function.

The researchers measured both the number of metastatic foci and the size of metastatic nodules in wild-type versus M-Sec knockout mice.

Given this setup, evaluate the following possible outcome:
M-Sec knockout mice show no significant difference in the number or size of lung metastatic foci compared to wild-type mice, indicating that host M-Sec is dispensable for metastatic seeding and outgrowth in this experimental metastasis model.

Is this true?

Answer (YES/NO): NO